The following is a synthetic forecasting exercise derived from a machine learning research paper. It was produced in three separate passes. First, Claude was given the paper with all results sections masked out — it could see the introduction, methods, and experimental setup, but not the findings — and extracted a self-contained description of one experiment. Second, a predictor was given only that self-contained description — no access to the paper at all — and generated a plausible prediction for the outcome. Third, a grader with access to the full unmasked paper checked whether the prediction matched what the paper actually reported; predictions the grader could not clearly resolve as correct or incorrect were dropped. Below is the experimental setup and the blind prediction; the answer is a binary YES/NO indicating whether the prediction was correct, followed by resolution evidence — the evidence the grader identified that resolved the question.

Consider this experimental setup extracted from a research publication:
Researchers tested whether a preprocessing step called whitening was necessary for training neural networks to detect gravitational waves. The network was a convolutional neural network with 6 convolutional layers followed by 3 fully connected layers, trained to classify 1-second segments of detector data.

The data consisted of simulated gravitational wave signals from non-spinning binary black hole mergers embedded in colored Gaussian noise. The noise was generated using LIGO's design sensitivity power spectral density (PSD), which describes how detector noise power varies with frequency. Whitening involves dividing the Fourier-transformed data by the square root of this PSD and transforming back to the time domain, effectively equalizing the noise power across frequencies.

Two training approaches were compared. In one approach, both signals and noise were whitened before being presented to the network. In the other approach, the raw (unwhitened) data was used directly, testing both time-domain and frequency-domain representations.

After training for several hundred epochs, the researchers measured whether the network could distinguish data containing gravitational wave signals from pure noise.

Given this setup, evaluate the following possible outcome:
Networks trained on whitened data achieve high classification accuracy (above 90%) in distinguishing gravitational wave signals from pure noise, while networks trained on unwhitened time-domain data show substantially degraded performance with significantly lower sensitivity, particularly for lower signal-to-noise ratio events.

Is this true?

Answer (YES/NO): NO